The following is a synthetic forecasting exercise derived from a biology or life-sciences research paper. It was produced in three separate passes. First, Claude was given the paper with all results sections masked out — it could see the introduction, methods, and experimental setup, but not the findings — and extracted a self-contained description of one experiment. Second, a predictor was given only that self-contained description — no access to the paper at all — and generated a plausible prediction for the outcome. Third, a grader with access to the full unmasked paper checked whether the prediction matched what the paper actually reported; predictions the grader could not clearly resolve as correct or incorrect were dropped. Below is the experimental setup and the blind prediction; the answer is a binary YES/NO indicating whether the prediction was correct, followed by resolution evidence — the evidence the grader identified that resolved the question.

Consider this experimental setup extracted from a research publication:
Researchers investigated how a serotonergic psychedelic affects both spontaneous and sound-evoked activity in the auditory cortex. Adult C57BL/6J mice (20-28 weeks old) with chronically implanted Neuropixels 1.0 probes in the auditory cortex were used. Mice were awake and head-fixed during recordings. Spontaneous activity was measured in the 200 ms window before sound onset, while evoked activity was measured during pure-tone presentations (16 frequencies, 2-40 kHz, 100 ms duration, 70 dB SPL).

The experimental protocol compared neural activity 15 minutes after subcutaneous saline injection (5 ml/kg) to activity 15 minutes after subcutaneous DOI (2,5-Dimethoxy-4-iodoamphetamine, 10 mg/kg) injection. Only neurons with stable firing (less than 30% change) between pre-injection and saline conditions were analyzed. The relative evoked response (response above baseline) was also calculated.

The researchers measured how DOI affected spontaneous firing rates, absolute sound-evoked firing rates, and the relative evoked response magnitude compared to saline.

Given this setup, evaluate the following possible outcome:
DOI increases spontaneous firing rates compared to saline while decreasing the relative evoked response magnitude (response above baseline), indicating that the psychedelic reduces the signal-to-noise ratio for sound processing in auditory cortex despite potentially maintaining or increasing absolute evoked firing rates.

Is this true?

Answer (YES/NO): NO